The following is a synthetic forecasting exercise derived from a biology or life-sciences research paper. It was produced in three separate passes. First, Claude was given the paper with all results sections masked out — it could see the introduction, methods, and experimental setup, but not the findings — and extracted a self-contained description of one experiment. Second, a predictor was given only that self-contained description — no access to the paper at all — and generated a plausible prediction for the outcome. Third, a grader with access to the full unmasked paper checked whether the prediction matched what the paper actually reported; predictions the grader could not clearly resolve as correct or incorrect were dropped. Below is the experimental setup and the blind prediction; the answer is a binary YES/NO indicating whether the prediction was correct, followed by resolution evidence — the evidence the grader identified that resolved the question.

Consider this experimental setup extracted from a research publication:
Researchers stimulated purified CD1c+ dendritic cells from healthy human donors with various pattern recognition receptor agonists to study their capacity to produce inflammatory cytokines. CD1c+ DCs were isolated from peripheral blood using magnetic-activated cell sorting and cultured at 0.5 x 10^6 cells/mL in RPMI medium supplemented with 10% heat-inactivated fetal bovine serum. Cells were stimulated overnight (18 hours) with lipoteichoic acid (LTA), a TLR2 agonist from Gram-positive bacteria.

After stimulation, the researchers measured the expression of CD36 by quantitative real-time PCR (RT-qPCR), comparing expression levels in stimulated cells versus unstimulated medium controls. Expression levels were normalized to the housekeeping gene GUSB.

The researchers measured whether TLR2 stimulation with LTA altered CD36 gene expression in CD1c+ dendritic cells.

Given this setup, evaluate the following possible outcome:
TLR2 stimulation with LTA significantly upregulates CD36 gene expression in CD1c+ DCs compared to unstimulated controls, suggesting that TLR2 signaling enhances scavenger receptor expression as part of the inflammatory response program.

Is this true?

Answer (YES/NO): NO